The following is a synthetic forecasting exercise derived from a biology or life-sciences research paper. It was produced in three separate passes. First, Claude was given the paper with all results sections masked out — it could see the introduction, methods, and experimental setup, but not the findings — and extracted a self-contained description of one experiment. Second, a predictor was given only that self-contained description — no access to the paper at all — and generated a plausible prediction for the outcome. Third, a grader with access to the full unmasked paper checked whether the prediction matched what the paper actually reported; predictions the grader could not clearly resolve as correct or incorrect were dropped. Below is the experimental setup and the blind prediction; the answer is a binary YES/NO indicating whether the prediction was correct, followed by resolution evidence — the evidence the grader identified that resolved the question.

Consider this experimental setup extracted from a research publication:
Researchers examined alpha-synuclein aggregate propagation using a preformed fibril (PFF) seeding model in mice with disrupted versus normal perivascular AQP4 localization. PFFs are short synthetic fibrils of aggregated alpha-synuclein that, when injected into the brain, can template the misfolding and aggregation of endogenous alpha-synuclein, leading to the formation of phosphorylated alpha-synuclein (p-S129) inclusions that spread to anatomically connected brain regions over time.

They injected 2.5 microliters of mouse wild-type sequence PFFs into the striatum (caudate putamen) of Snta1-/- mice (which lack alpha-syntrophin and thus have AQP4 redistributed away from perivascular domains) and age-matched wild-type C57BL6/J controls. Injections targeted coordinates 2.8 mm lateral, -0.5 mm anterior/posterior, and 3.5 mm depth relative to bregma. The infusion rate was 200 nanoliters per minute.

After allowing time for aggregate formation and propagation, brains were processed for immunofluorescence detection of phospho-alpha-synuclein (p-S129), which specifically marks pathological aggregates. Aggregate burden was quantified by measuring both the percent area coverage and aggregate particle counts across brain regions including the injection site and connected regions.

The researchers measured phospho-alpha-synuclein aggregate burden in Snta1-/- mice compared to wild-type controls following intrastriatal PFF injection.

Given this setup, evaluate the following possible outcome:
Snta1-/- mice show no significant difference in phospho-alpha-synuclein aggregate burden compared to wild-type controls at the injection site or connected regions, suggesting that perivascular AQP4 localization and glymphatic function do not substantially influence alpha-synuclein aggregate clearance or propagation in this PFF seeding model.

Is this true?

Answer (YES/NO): NO